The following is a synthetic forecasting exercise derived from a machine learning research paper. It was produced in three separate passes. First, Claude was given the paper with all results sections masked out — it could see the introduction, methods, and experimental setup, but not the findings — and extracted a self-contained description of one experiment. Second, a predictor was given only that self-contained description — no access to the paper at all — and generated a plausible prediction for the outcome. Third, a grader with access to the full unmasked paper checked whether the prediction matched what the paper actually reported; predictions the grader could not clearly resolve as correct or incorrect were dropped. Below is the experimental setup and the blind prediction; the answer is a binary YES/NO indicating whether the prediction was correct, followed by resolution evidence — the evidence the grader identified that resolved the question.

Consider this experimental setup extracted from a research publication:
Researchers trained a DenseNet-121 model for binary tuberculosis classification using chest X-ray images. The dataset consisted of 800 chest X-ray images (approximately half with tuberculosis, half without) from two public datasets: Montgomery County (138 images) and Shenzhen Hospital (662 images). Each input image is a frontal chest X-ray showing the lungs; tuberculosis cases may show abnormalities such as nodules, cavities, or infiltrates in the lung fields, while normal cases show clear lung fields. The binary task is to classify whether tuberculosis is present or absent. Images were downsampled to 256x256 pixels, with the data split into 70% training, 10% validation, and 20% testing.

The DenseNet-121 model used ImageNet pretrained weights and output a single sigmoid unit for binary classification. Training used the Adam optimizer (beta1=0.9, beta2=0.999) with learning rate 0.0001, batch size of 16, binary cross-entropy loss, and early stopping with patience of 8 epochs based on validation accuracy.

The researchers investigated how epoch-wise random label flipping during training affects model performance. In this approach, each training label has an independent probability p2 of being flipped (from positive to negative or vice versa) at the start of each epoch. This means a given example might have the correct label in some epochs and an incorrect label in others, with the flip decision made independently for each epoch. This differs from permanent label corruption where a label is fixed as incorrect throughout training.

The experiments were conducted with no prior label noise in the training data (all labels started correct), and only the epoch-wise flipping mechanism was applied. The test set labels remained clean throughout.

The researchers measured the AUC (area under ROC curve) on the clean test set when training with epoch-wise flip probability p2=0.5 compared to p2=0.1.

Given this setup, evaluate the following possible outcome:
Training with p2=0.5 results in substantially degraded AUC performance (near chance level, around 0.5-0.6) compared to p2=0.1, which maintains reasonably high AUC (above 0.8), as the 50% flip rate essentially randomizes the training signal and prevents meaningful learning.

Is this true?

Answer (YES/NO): NO